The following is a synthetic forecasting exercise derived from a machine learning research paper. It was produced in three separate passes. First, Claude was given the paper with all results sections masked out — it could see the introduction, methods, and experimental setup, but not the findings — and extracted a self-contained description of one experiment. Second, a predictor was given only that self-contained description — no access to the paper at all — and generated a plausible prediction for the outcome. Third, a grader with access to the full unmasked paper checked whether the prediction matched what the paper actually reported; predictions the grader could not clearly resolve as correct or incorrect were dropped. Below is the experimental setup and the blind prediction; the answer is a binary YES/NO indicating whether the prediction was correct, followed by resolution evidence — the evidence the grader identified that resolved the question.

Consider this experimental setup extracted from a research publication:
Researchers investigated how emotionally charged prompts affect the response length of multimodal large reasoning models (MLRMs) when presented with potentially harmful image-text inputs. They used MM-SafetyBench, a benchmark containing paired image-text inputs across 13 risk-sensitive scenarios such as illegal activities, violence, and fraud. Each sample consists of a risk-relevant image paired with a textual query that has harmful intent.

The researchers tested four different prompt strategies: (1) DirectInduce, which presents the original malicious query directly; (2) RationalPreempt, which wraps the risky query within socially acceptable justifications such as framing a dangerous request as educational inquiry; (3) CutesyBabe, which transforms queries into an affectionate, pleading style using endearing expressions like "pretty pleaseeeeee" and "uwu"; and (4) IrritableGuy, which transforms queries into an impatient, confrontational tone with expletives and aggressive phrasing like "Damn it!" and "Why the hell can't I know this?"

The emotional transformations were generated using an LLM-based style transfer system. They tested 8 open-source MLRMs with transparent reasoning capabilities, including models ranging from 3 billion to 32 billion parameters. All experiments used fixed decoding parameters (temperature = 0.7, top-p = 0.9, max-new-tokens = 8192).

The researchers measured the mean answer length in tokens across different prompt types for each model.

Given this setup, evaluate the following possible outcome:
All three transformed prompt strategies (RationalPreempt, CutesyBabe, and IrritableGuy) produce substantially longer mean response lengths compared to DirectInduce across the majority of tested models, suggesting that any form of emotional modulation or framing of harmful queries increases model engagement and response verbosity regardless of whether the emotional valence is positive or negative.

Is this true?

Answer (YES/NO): YES